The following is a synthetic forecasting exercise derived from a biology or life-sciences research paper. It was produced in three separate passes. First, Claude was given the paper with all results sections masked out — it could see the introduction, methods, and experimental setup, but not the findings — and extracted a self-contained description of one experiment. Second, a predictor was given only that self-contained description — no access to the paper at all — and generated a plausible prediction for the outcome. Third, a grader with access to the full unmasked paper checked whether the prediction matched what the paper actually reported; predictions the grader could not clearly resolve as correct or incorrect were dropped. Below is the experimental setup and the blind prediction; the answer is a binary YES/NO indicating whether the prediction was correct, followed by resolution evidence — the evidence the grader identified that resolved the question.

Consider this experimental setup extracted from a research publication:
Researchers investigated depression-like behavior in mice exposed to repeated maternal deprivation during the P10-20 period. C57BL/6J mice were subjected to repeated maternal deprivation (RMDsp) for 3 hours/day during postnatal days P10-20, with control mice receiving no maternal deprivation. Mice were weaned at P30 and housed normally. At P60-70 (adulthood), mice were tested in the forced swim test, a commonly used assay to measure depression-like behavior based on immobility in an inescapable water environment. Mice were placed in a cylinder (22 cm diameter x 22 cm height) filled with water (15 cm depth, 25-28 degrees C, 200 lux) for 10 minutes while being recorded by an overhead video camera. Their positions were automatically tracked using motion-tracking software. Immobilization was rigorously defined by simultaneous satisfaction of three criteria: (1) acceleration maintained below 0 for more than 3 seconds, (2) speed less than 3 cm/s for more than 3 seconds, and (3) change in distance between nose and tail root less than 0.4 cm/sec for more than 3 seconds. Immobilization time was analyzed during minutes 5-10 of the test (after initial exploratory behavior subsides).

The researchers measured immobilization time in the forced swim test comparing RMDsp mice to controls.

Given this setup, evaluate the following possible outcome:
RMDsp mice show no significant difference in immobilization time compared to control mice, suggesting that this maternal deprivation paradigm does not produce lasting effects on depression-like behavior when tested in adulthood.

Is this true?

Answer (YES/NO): NO